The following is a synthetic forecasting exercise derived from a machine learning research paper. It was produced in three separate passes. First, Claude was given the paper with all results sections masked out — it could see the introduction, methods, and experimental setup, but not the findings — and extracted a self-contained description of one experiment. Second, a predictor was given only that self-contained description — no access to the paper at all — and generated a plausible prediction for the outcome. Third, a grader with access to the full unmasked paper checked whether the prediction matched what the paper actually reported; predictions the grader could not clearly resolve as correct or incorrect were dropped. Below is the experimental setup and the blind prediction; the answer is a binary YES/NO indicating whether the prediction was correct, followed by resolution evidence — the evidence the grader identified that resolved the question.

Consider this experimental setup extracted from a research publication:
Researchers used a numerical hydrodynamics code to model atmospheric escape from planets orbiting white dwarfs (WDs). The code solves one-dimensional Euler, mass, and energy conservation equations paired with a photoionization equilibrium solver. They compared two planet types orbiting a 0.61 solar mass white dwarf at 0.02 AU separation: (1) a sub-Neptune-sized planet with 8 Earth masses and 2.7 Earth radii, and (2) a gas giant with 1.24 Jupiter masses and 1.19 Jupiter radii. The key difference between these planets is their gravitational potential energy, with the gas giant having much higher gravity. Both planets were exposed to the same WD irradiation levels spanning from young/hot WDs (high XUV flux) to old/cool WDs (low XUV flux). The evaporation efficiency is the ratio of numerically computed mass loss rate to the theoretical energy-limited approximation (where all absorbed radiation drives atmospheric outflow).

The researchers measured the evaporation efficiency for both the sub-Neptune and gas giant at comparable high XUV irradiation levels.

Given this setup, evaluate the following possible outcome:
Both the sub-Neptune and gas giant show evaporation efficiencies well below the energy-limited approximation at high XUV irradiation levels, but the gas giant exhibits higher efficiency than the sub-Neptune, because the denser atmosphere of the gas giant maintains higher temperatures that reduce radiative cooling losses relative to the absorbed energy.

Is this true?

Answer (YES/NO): NO